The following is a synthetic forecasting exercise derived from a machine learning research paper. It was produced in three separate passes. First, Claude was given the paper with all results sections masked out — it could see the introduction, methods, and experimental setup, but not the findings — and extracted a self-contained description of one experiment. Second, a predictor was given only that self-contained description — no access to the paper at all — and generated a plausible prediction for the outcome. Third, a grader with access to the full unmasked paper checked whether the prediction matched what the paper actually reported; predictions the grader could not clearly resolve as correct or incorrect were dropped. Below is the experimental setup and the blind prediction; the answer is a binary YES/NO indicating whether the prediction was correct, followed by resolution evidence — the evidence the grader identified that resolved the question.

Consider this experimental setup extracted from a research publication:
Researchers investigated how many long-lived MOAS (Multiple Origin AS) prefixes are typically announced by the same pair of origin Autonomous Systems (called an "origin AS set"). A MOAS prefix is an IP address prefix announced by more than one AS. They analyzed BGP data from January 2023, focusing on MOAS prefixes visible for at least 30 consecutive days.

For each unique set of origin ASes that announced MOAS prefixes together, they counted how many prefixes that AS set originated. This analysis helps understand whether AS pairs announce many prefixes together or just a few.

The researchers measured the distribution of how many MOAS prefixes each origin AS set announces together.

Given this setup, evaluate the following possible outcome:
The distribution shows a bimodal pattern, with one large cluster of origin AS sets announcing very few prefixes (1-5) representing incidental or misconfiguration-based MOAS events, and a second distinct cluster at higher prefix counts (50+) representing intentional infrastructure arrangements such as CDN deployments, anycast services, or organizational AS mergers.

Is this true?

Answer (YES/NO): NO